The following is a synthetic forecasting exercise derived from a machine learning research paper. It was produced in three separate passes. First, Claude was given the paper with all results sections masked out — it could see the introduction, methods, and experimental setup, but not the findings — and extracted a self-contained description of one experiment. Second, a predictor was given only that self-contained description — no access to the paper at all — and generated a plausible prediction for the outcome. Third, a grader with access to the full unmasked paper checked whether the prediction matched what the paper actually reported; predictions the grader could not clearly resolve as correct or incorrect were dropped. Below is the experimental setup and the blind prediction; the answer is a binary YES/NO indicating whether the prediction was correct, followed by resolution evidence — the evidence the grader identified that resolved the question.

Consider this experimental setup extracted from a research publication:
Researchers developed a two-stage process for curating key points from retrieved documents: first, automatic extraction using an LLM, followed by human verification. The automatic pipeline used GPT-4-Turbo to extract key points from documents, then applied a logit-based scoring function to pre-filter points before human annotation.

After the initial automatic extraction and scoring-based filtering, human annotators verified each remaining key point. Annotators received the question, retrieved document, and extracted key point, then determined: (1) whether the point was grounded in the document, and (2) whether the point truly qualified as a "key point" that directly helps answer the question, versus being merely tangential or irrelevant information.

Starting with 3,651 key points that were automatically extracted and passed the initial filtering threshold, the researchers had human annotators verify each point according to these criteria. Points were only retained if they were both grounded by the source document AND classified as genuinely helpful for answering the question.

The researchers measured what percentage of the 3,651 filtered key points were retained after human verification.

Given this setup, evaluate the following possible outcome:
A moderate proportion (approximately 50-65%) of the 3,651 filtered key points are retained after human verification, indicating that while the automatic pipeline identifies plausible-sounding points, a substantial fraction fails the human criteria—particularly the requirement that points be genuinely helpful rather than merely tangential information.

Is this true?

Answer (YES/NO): YES